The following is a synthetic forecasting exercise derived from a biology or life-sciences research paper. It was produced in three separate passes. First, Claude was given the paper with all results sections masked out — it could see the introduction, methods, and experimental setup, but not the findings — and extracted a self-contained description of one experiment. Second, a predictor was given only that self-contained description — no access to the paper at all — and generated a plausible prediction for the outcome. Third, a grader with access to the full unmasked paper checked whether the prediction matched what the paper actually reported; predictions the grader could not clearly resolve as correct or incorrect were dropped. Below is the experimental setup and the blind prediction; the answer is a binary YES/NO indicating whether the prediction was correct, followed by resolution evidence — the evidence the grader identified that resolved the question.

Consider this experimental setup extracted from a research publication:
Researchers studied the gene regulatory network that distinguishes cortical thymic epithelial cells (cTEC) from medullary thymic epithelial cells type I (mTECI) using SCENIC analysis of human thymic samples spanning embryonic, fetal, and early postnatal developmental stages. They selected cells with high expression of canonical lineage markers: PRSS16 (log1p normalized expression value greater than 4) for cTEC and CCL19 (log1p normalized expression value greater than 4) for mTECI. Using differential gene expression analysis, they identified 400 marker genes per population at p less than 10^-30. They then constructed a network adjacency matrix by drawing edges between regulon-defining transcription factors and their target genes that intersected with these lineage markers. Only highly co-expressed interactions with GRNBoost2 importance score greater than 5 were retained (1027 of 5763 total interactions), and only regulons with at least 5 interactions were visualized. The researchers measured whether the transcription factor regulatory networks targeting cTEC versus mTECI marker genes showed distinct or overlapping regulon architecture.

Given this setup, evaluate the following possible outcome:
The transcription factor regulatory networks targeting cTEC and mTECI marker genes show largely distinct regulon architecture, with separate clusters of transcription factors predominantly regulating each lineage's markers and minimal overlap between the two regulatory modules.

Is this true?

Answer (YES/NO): YES